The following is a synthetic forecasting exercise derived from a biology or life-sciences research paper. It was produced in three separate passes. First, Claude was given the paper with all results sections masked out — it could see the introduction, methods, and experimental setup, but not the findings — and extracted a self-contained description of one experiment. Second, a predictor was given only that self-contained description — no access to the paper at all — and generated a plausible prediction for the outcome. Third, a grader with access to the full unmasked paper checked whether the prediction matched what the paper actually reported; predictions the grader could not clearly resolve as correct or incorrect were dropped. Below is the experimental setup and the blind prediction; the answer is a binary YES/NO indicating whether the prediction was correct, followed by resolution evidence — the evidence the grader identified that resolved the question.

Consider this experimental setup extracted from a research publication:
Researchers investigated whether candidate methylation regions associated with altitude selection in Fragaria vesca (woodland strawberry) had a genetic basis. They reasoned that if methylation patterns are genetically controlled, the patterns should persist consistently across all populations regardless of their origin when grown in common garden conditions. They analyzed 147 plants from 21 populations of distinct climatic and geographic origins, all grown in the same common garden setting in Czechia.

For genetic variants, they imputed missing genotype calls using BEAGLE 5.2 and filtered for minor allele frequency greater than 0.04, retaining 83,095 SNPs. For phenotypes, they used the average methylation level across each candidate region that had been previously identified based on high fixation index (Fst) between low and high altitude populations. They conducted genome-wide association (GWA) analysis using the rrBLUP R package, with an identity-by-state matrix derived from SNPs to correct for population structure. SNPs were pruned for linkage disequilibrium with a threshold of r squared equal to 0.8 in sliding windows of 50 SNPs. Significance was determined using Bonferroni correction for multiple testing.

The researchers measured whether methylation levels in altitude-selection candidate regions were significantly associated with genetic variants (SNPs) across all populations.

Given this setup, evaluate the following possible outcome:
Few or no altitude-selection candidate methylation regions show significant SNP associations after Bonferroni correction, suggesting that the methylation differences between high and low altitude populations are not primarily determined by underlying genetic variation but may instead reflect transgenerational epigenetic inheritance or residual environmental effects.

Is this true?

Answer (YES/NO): YES